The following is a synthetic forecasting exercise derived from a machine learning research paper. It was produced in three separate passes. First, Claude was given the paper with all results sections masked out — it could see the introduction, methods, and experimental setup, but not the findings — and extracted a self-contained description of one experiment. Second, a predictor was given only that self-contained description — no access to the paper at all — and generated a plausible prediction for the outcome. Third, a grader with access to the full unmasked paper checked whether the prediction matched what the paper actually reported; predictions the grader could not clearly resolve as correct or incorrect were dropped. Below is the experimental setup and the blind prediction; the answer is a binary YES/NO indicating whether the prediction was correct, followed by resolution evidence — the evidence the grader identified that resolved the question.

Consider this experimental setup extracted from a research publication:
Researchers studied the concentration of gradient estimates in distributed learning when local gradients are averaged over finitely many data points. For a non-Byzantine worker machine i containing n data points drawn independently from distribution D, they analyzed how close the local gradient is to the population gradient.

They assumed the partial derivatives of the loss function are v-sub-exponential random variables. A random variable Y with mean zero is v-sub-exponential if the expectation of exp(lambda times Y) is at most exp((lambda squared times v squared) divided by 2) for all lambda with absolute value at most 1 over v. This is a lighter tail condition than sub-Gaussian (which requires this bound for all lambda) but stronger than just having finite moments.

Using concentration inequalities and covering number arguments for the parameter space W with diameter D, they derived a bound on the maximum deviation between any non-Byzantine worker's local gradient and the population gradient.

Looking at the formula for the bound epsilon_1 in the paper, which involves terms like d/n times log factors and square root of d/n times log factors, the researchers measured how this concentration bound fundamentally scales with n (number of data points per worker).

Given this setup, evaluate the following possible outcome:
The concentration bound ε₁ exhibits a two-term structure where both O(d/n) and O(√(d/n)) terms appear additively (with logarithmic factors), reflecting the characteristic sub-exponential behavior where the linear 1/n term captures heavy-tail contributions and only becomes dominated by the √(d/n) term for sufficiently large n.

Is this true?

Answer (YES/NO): NO